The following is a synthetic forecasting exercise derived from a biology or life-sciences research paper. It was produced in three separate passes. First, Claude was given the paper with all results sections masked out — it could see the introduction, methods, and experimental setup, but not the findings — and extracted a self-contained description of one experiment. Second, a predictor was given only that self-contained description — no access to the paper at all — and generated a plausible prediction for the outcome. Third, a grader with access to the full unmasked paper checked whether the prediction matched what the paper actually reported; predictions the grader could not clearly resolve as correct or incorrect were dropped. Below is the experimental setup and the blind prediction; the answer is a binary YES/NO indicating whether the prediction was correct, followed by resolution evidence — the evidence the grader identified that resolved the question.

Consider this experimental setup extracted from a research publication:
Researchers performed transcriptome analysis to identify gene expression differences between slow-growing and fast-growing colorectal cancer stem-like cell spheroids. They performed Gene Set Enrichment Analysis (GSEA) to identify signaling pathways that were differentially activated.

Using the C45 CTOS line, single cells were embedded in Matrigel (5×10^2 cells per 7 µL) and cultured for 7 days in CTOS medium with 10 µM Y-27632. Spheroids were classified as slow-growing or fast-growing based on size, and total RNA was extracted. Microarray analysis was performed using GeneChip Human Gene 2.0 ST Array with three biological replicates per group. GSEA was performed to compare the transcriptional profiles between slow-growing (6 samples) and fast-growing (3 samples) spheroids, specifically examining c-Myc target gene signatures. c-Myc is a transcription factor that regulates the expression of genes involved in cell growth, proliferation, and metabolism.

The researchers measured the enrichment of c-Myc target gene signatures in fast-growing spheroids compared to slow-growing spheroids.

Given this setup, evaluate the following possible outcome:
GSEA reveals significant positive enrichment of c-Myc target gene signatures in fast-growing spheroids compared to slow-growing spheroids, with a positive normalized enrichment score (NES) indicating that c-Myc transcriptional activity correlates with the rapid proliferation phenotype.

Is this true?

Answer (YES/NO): YES